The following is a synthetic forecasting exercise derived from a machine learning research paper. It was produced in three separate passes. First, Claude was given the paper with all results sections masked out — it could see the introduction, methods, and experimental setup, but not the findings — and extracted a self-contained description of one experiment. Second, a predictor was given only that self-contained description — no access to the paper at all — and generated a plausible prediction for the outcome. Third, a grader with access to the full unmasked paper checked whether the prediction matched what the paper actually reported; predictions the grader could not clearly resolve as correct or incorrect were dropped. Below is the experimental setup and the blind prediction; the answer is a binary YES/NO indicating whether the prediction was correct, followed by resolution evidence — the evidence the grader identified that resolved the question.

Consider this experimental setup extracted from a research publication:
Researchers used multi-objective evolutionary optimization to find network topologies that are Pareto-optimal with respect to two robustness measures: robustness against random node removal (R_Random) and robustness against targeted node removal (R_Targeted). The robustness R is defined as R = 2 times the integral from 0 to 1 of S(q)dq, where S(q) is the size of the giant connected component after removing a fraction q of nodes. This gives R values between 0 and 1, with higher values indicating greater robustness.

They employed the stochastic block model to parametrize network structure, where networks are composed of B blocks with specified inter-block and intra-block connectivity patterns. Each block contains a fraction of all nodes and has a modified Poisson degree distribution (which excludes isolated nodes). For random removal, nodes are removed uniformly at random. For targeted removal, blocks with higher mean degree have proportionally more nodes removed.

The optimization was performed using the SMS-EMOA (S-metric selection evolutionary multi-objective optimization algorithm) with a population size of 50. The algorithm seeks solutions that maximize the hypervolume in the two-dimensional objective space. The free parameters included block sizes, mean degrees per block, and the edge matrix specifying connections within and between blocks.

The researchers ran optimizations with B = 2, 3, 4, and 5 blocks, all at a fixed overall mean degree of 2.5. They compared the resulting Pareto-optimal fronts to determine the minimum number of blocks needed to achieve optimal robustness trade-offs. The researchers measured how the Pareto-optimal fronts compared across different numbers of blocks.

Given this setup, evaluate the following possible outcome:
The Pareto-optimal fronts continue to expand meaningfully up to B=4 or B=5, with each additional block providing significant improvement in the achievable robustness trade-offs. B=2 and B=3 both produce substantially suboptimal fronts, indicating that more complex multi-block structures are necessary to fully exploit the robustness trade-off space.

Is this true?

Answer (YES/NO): NO